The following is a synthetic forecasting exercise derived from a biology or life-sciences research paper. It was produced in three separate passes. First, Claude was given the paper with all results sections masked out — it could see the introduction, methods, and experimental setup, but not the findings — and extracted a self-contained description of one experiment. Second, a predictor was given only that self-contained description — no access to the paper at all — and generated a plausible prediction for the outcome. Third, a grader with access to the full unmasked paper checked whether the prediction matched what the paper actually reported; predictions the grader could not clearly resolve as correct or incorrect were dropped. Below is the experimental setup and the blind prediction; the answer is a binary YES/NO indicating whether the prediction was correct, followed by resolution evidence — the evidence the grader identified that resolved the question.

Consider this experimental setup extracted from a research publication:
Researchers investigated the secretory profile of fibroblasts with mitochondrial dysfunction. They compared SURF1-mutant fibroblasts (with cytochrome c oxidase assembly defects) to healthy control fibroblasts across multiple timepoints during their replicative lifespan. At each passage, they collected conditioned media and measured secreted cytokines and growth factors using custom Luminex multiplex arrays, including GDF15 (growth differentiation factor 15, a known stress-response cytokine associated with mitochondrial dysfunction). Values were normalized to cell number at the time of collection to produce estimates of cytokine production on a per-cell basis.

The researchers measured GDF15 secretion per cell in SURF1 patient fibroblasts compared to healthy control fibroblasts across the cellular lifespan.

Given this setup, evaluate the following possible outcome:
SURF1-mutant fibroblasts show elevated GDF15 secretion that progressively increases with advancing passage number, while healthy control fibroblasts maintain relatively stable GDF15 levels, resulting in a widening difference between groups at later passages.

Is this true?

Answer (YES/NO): NO